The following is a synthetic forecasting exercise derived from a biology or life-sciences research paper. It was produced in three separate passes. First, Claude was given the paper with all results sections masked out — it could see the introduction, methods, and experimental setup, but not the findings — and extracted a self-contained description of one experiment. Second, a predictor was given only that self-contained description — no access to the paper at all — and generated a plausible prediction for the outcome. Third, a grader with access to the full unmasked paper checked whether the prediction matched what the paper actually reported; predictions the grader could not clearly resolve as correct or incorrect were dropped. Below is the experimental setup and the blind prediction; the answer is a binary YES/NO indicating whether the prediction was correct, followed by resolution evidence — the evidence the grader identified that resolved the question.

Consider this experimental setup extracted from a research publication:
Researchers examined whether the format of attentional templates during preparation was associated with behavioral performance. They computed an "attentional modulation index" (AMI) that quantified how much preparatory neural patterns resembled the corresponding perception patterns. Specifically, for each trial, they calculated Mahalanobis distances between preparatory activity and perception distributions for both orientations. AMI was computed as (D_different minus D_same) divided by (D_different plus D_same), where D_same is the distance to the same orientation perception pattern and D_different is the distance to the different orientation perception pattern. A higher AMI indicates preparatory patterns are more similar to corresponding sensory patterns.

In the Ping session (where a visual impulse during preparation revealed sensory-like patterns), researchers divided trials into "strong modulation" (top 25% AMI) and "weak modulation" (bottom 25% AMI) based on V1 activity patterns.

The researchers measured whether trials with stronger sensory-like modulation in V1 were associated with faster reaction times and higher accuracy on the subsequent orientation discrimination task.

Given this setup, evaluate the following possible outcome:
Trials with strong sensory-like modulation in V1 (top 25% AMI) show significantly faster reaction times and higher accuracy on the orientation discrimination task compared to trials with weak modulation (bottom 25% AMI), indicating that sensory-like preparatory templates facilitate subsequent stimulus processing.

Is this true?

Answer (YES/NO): NO